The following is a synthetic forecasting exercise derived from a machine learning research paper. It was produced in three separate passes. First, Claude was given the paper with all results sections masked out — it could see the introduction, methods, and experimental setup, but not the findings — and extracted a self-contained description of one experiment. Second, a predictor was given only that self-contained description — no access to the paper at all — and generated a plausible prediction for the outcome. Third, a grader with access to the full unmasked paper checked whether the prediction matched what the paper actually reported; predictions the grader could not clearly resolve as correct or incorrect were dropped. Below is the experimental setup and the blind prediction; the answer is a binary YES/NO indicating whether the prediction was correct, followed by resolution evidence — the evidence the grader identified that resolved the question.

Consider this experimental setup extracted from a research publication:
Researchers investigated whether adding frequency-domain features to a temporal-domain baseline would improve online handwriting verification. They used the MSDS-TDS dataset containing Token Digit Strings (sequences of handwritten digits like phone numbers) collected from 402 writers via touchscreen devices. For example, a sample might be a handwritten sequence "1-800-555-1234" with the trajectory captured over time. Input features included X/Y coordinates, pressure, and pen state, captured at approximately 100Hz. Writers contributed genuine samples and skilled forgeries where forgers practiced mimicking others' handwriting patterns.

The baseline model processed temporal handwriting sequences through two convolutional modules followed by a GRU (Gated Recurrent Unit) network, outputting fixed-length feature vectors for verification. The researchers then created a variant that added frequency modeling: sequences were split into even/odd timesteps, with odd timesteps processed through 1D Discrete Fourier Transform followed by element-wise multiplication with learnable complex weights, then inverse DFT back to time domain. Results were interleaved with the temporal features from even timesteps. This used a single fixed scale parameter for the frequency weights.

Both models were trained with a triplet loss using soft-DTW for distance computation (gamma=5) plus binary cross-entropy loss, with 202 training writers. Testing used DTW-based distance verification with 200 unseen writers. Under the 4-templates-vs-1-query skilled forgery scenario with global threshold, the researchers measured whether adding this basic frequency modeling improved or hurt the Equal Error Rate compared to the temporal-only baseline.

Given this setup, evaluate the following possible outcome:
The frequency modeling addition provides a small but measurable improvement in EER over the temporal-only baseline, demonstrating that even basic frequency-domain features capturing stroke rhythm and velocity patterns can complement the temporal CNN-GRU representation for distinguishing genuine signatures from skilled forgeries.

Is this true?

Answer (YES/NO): NO